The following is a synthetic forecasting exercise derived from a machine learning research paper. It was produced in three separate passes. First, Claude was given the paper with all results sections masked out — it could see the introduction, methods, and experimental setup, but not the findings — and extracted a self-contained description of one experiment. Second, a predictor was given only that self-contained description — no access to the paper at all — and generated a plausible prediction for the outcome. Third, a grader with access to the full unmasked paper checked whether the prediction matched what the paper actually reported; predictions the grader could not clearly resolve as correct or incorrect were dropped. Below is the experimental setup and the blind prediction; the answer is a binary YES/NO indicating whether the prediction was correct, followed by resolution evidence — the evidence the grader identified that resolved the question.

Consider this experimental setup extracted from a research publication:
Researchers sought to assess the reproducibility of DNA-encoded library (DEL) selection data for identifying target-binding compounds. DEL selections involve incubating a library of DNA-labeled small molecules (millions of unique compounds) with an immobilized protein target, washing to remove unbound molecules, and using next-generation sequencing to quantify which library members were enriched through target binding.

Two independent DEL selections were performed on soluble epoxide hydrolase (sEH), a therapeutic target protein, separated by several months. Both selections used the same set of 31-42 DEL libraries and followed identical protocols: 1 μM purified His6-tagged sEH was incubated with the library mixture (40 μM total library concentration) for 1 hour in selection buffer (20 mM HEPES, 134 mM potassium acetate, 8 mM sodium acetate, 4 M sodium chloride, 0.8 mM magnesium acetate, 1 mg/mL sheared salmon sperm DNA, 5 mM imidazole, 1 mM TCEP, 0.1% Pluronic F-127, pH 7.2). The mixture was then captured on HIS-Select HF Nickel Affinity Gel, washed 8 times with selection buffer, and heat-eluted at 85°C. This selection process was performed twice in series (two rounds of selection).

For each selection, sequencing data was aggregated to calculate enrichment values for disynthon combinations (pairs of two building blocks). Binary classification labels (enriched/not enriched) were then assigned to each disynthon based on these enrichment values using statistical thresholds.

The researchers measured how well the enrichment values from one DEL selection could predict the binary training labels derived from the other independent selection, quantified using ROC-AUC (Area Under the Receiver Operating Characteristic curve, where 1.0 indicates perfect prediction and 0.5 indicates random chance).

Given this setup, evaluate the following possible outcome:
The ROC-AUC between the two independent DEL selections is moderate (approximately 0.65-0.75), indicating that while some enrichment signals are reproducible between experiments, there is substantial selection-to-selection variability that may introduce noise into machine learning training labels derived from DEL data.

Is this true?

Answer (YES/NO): NO